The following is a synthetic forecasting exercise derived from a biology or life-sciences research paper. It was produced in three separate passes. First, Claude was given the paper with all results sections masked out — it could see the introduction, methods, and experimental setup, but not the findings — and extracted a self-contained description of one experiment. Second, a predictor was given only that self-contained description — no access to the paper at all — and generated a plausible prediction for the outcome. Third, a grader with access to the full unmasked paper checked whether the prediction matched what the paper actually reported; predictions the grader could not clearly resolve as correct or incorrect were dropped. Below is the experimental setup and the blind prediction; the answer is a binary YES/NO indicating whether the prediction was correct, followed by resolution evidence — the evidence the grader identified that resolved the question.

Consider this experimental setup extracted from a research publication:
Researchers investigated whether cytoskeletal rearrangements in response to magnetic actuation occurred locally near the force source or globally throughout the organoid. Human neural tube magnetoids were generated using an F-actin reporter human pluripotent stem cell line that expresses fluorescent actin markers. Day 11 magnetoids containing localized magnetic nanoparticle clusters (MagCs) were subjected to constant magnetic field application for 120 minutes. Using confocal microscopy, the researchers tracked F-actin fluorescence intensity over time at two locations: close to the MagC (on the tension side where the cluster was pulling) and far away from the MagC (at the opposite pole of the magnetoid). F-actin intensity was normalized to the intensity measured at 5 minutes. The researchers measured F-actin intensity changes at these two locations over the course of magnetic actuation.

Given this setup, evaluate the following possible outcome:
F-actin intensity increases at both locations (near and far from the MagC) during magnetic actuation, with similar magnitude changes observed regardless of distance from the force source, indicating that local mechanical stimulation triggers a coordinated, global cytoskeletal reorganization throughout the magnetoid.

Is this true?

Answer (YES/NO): NO